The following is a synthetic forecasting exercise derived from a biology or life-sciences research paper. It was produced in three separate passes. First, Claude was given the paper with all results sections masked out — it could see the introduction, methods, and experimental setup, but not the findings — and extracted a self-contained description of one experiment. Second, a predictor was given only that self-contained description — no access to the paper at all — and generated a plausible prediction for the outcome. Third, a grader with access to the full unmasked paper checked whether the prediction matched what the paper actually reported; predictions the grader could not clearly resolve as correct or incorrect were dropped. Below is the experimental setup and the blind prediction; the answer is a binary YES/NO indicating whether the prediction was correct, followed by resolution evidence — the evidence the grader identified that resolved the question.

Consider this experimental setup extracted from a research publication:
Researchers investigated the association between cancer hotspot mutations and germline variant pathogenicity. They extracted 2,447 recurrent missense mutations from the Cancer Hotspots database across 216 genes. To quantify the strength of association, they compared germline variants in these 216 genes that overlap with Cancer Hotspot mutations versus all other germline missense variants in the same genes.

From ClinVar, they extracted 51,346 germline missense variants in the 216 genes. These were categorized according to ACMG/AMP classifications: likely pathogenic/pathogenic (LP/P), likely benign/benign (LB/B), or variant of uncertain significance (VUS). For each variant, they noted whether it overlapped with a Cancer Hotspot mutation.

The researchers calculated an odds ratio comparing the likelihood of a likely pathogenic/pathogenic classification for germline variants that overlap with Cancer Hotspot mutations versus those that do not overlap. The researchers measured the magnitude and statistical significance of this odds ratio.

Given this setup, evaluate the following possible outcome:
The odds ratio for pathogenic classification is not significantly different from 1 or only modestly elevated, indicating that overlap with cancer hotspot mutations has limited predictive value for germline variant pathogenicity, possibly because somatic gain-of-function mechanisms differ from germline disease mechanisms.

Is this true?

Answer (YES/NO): NO